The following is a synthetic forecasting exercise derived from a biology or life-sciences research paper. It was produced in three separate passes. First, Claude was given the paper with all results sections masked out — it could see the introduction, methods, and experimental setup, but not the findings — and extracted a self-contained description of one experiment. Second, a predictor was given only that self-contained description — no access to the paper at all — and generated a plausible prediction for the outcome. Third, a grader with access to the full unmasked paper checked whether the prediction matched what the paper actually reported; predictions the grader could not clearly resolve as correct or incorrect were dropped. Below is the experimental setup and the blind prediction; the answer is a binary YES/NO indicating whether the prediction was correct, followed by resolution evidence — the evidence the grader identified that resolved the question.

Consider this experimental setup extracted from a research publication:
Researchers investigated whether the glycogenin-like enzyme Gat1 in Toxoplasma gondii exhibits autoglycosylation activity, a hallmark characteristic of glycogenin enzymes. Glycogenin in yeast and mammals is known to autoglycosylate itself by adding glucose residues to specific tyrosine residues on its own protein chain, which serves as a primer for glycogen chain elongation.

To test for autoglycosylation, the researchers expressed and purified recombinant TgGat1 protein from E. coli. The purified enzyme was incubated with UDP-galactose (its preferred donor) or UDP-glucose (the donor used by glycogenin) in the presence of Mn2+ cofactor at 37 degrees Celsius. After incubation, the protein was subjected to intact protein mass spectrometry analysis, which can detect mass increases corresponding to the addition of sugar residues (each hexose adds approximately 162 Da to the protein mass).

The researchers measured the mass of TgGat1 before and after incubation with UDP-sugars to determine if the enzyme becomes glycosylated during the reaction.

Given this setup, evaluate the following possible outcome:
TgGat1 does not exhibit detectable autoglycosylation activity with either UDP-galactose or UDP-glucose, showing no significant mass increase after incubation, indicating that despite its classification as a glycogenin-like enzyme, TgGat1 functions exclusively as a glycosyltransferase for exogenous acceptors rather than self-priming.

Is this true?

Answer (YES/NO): YES